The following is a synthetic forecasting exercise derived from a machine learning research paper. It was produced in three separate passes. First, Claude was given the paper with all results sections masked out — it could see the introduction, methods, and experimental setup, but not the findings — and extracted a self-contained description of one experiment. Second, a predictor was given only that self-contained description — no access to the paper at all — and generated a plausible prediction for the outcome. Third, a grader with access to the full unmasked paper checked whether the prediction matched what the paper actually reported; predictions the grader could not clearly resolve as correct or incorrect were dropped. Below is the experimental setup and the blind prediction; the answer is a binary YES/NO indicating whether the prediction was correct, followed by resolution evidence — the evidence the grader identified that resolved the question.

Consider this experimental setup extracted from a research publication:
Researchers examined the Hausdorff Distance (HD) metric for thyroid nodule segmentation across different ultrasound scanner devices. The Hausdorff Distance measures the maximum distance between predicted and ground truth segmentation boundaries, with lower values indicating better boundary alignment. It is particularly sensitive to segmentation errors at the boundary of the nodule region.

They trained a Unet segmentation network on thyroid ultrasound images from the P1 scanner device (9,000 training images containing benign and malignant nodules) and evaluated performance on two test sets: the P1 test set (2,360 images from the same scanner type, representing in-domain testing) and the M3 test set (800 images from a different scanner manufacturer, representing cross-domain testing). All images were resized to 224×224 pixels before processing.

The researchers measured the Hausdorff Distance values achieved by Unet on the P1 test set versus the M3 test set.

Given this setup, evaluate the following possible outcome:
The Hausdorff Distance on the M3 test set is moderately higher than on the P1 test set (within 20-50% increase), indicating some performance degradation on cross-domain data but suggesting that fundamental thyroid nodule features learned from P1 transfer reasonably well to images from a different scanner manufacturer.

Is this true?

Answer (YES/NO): NO